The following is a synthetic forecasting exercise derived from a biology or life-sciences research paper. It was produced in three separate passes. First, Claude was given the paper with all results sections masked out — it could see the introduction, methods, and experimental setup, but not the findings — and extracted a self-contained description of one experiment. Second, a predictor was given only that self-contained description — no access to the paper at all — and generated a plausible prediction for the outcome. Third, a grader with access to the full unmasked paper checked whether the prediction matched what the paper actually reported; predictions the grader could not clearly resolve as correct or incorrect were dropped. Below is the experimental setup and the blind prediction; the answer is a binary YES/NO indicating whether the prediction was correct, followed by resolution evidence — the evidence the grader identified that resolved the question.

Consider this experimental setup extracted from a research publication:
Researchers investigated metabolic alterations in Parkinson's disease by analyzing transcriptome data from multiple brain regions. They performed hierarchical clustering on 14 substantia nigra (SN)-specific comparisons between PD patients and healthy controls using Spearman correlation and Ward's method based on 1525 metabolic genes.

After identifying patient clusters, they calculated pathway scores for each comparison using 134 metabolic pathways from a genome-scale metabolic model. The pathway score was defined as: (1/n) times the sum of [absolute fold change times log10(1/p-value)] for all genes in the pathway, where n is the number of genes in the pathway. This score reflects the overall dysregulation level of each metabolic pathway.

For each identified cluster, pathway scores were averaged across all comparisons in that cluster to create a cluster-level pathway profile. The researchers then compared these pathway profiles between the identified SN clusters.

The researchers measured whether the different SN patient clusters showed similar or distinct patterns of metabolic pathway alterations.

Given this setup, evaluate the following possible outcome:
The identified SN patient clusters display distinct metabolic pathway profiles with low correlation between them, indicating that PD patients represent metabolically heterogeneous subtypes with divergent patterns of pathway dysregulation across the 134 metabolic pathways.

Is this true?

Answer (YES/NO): YES